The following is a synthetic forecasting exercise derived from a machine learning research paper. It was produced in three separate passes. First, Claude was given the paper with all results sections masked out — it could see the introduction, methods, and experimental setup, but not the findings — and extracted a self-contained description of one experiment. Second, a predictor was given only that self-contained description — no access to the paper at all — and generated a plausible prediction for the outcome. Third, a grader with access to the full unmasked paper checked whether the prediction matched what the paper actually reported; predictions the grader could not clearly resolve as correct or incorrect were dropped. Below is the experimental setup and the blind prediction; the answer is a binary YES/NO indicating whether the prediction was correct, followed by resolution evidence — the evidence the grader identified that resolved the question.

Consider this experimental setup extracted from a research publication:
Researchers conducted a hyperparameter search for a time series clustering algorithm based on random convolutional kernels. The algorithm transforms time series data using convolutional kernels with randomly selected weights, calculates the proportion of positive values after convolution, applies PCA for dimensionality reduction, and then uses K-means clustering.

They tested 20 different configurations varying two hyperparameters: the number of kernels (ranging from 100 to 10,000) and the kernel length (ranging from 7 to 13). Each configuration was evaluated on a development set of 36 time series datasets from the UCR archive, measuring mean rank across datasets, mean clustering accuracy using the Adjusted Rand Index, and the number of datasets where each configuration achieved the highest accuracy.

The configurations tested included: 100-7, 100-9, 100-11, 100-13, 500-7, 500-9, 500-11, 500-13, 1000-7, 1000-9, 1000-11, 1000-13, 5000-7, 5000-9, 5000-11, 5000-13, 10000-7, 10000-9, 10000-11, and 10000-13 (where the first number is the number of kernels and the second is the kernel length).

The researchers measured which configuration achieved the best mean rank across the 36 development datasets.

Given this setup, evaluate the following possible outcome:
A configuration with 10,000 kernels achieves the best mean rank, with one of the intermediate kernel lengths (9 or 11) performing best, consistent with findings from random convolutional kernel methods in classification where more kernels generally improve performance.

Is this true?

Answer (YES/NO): NO